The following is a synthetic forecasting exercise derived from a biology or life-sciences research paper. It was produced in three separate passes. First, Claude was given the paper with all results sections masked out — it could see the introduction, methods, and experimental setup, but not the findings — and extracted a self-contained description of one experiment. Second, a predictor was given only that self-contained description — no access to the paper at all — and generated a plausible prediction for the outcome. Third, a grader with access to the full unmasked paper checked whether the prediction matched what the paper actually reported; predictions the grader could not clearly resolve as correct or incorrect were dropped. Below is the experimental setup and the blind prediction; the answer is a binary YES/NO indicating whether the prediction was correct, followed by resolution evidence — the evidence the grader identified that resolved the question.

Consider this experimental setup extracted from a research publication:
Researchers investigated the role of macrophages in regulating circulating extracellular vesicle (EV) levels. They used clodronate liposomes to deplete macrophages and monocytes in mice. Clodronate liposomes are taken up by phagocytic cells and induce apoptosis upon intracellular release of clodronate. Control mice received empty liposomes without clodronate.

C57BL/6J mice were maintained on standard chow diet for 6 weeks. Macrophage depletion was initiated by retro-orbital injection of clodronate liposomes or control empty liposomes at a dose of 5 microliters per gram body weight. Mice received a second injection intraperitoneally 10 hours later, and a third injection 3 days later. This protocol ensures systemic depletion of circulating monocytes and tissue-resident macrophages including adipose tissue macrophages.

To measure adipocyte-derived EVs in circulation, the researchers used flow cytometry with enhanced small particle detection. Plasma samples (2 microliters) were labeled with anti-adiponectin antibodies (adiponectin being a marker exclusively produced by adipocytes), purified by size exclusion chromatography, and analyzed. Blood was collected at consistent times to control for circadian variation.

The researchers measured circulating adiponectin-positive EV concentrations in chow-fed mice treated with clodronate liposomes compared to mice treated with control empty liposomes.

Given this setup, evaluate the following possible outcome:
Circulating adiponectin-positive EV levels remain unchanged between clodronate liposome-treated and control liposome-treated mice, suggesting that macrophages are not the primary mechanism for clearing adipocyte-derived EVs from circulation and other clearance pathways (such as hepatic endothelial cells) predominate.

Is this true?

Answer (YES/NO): NO